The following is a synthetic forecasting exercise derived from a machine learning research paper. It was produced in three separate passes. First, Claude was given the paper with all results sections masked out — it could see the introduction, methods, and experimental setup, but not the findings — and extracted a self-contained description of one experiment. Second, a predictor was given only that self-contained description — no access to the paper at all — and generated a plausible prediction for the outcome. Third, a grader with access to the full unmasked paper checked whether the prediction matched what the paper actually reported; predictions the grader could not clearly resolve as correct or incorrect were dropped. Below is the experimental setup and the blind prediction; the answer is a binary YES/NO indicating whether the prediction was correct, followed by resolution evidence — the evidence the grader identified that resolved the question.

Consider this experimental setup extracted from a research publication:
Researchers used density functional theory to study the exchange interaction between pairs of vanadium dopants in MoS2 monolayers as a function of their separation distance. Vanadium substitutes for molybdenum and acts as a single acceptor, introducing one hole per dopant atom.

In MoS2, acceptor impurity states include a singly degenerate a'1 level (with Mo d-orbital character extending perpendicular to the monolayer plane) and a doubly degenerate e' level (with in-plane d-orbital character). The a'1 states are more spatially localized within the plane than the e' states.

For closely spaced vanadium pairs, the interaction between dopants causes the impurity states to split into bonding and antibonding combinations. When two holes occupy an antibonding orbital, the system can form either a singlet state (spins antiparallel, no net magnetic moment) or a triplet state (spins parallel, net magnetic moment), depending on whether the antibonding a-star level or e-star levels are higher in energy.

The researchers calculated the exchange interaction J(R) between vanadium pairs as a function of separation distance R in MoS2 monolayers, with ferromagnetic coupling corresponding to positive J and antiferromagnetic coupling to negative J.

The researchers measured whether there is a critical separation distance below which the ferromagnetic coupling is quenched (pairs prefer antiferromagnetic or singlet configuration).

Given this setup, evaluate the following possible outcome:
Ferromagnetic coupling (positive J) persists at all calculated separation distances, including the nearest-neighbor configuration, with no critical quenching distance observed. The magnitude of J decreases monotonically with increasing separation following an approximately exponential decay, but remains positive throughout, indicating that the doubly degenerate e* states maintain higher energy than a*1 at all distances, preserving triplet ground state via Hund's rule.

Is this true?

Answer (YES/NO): NO